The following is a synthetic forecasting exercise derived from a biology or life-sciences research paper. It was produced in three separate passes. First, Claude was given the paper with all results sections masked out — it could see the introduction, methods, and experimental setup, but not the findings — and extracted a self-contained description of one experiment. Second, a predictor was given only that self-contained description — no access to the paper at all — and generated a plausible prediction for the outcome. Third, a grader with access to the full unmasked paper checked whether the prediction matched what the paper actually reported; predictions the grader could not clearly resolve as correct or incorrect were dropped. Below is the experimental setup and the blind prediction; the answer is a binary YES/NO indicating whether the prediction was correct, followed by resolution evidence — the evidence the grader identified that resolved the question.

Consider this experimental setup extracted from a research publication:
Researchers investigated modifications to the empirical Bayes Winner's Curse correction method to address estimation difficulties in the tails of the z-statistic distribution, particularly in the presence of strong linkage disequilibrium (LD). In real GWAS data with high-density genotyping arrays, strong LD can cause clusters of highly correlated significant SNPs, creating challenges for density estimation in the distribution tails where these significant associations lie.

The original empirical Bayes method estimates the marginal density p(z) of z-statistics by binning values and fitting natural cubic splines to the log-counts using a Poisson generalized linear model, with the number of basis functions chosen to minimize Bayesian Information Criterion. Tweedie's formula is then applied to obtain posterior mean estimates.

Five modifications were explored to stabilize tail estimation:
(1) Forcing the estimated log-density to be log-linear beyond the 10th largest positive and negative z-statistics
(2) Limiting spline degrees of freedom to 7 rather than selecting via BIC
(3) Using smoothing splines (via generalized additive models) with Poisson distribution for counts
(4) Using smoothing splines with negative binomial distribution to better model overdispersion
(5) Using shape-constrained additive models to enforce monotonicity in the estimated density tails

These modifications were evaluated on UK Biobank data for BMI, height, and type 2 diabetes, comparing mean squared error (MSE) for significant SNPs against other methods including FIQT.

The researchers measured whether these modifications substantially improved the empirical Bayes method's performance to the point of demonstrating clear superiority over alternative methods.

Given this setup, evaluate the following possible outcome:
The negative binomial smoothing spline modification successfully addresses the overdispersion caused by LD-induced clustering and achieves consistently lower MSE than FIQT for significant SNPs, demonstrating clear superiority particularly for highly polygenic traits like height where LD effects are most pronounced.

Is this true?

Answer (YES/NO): NO